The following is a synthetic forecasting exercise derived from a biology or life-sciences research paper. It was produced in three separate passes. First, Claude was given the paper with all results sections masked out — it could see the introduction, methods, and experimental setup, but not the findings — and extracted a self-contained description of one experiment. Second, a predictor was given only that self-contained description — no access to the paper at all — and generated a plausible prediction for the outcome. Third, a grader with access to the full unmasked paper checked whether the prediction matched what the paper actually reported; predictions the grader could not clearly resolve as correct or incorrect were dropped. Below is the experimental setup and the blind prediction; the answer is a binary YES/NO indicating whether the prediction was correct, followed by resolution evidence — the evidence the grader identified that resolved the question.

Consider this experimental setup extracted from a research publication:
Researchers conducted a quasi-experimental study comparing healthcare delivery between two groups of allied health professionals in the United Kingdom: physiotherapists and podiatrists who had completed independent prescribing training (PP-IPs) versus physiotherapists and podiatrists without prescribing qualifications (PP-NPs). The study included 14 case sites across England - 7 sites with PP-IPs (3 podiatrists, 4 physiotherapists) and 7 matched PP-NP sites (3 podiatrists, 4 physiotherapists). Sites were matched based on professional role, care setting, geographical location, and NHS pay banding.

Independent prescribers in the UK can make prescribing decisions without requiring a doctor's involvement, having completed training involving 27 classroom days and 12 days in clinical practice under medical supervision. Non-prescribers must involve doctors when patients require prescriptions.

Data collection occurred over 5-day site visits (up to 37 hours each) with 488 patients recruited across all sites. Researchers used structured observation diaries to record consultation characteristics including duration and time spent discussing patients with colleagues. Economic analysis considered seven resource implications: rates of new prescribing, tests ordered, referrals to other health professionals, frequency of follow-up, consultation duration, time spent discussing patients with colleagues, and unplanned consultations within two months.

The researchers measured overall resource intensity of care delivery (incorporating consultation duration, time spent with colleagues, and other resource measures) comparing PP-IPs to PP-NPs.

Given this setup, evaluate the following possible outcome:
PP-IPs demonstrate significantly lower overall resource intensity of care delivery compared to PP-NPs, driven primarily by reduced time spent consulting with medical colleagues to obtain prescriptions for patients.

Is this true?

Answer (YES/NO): NO